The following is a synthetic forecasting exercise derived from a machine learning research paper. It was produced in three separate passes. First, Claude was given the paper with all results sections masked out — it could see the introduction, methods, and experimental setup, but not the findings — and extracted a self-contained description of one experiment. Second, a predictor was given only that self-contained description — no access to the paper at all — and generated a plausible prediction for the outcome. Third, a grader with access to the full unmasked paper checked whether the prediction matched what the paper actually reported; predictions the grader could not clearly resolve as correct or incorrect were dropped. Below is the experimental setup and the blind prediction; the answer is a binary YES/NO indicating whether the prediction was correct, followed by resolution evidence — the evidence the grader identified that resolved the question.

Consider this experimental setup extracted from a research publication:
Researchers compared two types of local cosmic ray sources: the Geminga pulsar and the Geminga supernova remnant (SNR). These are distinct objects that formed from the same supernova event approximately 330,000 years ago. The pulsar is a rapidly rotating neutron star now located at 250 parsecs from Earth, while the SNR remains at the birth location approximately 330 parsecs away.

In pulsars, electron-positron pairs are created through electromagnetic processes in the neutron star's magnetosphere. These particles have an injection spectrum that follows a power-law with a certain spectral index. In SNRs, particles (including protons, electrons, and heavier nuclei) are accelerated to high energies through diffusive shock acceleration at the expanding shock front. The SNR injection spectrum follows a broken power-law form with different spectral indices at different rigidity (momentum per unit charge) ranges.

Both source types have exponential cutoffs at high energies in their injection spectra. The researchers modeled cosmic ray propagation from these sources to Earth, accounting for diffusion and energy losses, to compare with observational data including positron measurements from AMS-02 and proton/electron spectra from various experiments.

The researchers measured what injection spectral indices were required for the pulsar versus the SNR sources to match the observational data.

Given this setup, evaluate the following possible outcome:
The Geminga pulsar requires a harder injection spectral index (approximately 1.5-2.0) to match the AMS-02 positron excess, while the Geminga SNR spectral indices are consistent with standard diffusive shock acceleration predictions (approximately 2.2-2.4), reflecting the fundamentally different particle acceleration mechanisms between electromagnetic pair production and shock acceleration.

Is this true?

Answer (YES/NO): NO